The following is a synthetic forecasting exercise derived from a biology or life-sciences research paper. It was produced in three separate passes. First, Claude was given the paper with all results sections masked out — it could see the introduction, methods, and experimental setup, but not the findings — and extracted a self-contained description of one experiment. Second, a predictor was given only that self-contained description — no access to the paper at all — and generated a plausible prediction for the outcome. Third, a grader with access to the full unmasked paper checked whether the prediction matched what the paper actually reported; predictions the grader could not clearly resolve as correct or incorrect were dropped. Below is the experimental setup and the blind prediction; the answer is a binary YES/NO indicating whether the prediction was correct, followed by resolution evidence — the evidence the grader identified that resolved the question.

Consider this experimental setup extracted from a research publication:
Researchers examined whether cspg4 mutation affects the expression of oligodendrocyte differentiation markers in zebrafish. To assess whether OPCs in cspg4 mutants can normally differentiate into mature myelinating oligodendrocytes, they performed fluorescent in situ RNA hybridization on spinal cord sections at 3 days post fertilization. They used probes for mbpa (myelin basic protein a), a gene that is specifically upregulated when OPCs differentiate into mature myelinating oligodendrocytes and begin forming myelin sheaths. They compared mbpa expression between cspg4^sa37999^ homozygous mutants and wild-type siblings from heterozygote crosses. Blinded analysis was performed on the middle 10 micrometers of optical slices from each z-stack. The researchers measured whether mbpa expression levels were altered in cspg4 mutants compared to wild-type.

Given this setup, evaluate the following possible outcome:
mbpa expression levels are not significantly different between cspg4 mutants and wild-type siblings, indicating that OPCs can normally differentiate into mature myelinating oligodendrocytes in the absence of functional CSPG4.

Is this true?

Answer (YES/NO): YES